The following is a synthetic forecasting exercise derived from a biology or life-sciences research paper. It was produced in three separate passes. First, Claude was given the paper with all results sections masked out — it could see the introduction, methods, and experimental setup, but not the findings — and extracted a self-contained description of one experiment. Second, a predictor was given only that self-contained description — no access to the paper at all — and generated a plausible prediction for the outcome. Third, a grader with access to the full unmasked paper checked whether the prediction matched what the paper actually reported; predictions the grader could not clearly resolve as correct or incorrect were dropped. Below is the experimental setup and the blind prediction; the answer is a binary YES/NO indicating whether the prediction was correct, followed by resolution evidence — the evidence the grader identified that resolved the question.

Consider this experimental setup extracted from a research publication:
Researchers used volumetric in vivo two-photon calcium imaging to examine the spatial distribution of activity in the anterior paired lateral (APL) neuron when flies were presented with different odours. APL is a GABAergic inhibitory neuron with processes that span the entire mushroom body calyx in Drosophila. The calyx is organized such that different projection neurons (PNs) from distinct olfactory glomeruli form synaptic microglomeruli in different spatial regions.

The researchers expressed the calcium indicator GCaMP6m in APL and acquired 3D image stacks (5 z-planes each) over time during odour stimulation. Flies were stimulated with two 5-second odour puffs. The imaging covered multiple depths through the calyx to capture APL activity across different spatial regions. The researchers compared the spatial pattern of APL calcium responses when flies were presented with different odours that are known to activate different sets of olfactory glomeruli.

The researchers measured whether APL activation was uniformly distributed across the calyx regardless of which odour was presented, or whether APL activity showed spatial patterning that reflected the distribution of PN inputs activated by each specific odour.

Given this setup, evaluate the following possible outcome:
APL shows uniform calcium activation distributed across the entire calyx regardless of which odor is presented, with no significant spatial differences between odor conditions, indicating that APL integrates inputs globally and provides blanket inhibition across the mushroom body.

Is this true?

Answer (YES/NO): NO